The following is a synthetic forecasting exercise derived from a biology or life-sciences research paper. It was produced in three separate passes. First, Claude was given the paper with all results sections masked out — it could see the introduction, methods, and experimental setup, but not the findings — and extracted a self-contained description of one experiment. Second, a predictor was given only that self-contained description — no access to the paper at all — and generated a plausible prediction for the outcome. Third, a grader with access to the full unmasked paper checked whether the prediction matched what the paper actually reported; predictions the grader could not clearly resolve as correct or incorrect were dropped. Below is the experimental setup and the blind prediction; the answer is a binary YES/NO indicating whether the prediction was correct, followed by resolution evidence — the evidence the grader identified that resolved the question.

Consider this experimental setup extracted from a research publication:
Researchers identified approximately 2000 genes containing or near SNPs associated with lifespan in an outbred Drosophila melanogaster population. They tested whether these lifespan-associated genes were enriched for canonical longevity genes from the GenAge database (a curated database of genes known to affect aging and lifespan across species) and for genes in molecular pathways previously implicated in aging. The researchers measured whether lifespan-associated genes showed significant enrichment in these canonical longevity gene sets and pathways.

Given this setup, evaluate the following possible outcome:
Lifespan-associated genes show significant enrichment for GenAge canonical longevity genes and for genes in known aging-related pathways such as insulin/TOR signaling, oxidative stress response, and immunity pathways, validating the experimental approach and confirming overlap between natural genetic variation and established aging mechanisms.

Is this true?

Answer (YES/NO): NO